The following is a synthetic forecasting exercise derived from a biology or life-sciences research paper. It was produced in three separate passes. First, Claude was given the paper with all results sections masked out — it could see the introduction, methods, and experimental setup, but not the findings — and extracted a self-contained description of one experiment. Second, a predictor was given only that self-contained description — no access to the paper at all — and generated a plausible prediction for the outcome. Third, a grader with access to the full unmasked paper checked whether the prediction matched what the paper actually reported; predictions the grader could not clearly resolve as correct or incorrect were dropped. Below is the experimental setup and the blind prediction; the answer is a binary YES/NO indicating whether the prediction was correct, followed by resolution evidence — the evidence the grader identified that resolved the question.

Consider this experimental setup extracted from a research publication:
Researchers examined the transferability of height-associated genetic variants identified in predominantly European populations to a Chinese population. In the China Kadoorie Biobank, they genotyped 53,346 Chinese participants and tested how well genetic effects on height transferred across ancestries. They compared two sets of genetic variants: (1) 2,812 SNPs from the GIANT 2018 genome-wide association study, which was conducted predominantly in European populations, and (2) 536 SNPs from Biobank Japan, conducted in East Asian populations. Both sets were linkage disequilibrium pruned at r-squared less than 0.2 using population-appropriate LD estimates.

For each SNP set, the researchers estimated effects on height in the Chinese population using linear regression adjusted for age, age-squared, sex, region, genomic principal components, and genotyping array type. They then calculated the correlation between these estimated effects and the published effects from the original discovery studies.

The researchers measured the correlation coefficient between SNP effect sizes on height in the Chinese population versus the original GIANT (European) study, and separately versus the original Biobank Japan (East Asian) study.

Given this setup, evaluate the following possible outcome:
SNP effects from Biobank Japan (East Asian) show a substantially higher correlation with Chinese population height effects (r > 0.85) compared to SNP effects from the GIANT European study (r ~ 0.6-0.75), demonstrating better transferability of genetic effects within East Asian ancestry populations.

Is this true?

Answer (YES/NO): YES